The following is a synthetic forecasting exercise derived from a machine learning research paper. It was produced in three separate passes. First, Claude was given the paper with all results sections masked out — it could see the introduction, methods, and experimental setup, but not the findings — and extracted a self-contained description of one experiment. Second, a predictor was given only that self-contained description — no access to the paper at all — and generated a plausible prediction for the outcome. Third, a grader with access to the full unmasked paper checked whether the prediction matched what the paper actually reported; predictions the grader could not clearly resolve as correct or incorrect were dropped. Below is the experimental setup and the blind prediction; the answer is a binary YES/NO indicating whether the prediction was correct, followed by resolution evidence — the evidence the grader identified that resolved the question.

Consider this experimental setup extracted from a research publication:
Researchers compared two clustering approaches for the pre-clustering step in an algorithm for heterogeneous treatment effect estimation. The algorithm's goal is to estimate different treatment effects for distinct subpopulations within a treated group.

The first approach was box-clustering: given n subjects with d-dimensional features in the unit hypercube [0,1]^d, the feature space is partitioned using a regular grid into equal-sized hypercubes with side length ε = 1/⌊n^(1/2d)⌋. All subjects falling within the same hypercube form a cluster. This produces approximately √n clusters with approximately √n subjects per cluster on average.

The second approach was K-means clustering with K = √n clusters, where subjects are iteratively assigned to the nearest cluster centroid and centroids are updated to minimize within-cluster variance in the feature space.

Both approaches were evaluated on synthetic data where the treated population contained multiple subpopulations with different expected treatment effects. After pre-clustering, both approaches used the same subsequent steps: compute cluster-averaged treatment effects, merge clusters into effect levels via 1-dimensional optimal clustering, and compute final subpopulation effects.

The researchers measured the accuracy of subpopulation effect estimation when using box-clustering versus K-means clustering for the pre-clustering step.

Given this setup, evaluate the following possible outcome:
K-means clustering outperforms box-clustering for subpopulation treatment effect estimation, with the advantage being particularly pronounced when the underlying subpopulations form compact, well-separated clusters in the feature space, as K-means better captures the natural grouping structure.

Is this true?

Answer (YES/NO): NO